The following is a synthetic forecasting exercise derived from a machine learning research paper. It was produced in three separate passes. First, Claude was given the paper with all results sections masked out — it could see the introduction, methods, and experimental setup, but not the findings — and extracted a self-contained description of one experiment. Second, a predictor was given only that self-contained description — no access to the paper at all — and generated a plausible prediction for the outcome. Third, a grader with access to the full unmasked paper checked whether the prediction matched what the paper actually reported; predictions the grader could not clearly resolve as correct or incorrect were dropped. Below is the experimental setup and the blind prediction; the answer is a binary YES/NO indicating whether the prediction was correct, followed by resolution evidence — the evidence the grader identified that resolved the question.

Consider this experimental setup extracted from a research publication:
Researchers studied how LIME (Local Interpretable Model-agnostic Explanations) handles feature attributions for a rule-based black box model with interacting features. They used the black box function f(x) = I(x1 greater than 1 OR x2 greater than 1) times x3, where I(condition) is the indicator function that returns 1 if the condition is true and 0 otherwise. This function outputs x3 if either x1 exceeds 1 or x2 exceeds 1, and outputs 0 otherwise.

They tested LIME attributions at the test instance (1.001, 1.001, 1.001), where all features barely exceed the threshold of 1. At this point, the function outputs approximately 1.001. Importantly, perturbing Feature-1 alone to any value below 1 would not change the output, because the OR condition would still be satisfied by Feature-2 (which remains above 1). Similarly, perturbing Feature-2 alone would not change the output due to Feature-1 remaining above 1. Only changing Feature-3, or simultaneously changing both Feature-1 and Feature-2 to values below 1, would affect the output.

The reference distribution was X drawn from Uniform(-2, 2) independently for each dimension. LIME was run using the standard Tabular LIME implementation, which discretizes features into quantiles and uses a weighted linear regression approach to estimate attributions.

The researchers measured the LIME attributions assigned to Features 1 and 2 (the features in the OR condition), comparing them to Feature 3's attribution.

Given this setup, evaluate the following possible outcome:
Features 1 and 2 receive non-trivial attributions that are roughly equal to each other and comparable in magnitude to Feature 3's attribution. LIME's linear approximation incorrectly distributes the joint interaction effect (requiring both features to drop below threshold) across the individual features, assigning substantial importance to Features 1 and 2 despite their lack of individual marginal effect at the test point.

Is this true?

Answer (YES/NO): NO